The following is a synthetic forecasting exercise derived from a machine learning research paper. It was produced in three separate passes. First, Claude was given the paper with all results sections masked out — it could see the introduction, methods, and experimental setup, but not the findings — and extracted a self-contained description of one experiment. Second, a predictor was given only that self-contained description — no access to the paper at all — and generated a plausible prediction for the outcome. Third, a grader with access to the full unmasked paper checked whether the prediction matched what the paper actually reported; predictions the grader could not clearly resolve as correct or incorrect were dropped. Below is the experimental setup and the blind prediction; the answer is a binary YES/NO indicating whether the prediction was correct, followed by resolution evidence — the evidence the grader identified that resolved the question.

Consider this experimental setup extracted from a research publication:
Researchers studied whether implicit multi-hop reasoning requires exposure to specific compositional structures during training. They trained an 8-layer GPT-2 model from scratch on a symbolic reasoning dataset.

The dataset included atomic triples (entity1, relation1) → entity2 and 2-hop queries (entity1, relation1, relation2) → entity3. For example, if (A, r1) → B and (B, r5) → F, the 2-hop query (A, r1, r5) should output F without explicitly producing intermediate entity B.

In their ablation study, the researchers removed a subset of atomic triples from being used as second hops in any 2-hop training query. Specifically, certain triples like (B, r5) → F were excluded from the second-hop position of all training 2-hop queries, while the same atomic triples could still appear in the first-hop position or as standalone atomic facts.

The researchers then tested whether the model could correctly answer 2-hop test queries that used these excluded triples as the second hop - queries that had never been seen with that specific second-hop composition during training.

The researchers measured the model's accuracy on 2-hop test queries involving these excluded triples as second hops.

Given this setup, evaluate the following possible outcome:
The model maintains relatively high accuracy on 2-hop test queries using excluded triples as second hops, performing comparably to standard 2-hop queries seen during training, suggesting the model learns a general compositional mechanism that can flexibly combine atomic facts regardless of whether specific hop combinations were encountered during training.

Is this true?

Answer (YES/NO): NO